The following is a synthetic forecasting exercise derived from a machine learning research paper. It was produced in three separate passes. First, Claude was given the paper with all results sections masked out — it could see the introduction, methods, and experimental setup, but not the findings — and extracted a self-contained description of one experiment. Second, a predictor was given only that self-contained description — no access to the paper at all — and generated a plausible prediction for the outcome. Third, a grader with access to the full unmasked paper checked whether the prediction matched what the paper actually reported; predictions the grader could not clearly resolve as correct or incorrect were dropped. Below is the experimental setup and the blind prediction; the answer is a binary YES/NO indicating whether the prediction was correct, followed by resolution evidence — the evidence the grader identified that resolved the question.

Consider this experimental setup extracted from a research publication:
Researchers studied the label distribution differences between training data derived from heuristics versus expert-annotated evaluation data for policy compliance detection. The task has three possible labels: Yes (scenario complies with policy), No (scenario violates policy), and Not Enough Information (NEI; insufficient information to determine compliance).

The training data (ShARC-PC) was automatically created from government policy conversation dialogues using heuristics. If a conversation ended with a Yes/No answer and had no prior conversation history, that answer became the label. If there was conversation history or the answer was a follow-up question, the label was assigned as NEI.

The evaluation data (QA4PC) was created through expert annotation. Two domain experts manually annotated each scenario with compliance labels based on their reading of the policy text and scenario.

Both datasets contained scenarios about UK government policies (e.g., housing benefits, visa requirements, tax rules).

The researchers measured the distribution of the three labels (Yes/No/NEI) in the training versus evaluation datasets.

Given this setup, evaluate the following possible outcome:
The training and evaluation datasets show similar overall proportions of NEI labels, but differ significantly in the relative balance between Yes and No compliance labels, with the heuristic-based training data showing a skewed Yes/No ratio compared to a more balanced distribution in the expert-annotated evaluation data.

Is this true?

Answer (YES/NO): NO